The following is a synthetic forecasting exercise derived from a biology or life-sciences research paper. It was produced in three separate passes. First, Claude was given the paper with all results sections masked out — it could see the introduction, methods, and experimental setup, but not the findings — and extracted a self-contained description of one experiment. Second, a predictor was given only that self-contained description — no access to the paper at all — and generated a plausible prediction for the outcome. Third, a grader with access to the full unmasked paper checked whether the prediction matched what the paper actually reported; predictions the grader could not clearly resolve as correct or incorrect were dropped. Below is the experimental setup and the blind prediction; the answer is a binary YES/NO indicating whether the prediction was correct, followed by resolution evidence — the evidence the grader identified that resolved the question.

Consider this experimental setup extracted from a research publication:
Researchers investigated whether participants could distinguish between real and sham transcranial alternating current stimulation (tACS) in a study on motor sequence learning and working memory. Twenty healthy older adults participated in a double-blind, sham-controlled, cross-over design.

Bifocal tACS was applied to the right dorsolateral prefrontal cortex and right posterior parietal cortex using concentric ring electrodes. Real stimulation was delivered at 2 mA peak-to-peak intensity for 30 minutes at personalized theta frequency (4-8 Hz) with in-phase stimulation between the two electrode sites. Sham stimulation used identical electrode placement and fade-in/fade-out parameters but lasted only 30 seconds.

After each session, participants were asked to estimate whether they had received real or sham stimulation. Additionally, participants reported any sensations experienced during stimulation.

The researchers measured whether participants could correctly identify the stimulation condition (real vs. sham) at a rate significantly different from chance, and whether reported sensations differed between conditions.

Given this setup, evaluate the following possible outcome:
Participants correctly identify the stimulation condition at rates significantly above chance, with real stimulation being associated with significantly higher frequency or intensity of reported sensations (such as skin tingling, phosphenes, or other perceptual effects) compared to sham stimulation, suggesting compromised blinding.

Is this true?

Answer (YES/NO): NO